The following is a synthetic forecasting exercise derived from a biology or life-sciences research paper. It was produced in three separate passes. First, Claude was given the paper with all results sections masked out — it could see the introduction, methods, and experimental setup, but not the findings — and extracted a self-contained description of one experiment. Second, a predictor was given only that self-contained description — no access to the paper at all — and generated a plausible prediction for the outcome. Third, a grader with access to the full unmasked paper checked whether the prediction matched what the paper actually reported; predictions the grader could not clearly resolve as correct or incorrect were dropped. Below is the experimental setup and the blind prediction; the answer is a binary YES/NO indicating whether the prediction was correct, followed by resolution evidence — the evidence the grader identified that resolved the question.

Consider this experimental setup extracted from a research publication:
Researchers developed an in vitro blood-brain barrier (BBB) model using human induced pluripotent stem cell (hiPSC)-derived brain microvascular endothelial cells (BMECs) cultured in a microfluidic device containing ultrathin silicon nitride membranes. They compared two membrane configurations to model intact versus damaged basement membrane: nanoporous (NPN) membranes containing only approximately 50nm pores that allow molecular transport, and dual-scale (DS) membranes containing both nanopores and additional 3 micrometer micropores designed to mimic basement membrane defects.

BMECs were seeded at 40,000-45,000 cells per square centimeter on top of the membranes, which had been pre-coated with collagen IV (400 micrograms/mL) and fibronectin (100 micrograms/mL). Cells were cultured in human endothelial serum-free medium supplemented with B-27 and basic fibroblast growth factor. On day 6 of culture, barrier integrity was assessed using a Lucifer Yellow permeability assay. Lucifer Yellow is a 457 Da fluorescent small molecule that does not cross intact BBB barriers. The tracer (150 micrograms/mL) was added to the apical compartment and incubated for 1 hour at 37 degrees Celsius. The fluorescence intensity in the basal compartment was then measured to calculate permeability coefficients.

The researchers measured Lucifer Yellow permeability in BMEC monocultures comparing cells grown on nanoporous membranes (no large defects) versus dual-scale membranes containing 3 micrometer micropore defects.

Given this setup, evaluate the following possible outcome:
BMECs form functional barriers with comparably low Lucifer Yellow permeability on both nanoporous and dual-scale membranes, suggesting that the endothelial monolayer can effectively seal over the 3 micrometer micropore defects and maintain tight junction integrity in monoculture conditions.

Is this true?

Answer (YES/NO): NO